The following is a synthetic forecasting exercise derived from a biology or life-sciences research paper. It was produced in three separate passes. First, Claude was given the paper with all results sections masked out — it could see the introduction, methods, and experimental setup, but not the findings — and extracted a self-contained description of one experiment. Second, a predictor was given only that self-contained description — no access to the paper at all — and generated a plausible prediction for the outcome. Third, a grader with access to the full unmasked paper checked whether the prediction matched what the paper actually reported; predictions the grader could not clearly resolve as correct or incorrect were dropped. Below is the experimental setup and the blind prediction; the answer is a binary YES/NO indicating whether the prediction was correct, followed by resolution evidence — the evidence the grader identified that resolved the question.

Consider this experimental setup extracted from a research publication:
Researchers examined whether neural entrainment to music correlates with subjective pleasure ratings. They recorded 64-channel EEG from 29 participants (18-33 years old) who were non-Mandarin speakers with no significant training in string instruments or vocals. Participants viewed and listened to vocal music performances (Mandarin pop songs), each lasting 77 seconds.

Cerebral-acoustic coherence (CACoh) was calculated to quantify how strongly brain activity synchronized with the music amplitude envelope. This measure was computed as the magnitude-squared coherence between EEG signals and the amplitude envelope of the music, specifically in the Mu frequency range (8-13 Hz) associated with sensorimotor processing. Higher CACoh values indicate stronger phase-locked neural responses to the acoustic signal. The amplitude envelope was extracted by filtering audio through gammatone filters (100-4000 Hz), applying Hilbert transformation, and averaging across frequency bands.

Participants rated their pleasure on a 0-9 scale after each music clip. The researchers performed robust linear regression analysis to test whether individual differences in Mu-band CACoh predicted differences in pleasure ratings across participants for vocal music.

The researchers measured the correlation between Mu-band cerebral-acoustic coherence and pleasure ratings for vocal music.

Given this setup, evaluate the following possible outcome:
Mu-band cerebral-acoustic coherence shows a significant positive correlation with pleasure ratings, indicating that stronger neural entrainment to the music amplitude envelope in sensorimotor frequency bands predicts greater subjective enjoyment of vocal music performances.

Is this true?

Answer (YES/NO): YES